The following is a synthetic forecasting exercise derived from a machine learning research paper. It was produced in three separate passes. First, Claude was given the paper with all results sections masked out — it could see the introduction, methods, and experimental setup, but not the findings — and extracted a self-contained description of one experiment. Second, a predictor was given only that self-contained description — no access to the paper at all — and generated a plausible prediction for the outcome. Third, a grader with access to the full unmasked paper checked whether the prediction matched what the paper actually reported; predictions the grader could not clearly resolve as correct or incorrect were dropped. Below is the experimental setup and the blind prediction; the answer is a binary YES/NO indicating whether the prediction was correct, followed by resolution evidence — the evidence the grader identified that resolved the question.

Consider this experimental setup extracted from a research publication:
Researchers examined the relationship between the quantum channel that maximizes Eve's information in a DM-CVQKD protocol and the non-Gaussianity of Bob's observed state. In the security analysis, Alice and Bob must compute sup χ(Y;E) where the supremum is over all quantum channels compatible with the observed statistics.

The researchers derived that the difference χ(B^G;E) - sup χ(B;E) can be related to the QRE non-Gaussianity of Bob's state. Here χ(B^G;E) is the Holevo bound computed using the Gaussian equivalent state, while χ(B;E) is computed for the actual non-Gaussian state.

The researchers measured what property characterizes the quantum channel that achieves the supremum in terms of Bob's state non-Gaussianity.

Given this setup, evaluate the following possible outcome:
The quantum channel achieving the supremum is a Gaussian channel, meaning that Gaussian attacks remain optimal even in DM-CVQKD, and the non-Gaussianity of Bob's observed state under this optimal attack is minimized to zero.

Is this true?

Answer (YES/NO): NO